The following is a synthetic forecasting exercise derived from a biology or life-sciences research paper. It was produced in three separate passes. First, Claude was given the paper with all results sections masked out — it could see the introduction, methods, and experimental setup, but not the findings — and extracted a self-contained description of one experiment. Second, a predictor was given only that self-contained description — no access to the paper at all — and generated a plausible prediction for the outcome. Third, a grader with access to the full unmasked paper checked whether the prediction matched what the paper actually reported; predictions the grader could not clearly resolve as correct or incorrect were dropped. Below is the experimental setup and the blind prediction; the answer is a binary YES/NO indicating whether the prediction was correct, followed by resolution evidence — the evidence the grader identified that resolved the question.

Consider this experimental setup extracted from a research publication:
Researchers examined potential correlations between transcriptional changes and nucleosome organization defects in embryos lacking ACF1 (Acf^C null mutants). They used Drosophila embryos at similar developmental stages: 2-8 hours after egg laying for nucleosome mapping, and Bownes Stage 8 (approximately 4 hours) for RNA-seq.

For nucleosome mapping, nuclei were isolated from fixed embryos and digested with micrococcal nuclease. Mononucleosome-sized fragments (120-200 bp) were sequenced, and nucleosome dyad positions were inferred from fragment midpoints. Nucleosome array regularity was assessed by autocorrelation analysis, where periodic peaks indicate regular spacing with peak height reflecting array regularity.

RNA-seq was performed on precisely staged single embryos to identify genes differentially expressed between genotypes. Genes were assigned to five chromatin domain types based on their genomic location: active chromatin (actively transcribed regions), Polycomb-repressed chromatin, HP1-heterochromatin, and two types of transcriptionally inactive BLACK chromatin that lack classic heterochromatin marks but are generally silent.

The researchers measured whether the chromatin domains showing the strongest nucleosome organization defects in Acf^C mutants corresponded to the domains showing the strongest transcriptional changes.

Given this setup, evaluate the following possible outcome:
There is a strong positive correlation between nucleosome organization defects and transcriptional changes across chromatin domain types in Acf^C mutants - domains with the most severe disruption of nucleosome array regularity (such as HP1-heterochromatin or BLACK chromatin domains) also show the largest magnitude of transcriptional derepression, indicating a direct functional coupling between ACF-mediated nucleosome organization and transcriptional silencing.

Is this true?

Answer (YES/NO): NO